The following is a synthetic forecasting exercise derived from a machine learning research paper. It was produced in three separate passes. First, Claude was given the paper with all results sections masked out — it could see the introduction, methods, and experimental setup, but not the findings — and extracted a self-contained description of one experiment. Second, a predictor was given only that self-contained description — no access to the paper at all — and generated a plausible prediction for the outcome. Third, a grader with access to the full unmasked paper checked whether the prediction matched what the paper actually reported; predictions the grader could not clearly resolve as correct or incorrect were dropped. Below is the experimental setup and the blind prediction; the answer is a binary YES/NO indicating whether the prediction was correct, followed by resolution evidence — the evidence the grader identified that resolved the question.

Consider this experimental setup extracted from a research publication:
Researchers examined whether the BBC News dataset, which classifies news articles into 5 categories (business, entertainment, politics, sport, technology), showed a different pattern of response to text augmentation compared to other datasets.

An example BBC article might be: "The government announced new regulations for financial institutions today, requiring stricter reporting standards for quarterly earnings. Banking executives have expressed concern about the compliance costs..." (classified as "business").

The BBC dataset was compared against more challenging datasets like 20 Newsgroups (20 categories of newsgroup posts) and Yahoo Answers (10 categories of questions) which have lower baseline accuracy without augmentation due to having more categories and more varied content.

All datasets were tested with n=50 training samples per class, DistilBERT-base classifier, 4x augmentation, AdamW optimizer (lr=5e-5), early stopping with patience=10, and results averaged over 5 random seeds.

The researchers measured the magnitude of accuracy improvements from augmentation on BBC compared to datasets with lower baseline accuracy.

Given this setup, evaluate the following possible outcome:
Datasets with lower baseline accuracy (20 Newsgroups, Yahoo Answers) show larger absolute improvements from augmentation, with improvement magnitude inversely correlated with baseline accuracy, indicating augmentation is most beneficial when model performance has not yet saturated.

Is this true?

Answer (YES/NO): YES